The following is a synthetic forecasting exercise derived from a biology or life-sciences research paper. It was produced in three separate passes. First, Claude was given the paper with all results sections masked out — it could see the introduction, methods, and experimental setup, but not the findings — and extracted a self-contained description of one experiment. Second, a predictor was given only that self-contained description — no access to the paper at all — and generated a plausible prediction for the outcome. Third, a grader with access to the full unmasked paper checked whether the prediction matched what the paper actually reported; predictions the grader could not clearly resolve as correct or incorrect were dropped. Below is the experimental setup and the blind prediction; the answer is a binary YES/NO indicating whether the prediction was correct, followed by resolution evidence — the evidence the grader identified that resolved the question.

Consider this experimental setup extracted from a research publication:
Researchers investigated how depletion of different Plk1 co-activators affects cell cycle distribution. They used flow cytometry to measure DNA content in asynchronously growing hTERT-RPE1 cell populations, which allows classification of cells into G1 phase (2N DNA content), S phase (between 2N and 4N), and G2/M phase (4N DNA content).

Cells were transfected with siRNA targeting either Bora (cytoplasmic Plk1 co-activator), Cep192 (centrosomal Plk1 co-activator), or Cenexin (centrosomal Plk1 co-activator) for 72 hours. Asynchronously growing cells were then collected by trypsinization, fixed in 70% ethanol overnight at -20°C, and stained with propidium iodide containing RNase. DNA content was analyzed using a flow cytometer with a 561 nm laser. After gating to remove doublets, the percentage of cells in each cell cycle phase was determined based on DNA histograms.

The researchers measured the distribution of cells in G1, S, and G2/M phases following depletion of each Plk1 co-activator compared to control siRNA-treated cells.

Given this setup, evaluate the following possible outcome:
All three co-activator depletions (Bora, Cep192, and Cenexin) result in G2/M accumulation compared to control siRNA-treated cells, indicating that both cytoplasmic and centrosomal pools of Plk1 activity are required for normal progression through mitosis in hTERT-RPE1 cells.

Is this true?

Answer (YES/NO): NO